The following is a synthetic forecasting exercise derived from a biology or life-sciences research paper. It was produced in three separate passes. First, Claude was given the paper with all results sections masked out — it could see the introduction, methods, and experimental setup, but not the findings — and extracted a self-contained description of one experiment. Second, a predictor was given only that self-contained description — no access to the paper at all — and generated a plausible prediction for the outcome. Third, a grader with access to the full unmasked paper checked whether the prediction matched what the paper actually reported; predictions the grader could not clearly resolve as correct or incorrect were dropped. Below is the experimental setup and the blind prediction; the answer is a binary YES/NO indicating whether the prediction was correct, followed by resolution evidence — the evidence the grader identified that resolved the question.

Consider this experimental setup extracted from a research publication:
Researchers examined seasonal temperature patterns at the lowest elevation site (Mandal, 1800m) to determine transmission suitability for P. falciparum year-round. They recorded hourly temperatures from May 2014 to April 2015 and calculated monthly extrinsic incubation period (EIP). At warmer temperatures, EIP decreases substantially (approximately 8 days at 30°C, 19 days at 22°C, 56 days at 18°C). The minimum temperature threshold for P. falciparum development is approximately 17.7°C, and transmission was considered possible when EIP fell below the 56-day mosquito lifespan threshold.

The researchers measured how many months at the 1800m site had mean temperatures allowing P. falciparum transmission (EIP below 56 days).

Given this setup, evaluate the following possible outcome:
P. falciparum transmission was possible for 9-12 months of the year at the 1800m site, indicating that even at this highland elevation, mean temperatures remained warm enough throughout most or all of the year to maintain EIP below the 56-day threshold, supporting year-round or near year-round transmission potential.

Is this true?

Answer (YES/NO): NO